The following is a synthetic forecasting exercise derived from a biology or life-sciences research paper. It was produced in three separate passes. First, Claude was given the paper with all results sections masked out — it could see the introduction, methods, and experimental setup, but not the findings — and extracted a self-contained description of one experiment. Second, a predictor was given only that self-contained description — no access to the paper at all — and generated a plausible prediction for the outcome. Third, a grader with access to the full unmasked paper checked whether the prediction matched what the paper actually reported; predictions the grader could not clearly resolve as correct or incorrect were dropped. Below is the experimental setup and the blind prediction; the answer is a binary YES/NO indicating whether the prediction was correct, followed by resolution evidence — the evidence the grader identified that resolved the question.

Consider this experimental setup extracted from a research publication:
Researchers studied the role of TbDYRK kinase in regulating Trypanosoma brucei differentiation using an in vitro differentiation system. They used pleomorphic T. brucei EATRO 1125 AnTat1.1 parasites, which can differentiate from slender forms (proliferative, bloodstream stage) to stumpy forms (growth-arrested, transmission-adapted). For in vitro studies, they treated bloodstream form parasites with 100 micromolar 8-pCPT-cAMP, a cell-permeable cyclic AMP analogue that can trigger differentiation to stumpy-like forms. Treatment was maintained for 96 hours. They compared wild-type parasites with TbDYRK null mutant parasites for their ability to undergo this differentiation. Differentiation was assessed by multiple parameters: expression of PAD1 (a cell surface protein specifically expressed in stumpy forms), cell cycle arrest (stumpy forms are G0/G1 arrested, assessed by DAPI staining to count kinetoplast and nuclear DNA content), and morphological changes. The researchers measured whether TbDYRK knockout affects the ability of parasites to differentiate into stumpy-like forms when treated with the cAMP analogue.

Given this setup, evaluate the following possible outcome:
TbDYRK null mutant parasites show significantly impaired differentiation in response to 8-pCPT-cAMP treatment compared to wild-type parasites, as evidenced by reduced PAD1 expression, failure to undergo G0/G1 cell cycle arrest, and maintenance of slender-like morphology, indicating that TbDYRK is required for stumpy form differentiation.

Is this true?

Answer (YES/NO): YES